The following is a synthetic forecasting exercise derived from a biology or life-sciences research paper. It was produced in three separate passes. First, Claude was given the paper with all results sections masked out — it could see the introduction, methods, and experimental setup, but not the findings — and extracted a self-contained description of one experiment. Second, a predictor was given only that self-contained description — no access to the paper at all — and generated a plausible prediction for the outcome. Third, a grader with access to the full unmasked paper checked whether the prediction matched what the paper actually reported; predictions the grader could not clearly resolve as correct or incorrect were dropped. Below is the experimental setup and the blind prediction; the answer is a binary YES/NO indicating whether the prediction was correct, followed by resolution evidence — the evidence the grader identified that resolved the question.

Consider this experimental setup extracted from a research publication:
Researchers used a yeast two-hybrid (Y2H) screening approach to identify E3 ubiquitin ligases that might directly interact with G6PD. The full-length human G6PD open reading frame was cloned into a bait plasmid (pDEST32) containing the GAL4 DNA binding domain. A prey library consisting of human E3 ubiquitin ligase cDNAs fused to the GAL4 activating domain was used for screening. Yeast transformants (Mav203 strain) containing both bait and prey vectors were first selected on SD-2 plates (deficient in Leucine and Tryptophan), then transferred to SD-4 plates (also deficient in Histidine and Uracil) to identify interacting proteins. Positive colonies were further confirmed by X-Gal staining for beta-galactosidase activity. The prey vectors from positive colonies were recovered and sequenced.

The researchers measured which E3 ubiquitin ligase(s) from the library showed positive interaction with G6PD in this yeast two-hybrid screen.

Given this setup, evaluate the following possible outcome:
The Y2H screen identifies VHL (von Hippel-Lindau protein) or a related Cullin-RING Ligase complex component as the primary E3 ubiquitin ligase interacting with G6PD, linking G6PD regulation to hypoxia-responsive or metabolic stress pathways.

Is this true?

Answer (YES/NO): YES